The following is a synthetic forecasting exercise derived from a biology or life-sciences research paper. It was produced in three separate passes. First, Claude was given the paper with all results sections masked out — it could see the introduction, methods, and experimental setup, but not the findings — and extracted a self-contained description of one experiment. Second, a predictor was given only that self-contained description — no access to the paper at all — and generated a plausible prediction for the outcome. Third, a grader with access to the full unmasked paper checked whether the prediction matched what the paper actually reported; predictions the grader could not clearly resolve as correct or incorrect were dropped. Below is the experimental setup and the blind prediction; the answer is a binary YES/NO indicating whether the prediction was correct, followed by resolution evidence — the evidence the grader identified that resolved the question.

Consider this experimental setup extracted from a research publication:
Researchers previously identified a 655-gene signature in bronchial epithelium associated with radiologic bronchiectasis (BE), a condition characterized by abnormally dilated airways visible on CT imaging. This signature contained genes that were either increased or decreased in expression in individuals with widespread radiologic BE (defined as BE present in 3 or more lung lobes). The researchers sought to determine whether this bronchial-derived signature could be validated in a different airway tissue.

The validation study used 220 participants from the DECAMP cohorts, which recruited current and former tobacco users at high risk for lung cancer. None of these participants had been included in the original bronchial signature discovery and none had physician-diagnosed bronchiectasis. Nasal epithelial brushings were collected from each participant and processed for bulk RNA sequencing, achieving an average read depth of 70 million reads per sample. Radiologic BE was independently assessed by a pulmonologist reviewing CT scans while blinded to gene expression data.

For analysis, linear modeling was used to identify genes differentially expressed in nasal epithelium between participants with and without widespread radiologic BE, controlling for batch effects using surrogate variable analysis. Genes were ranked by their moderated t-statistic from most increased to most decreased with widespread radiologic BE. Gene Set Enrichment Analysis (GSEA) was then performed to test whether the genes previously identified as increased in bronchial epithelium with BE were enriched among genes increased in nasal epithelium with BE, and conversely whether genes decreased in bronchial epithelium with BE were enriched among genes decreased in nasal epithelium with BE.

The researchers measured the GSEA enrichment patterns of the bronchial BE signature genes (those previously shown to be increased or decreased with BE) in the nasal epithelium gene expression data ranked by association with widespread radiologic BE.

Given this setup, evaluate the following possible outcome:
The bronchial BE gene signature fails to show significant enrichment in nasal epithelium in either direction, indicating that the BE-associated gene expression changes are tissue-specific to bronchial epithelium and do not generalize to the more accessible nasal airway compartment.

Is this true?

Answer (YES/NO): NO